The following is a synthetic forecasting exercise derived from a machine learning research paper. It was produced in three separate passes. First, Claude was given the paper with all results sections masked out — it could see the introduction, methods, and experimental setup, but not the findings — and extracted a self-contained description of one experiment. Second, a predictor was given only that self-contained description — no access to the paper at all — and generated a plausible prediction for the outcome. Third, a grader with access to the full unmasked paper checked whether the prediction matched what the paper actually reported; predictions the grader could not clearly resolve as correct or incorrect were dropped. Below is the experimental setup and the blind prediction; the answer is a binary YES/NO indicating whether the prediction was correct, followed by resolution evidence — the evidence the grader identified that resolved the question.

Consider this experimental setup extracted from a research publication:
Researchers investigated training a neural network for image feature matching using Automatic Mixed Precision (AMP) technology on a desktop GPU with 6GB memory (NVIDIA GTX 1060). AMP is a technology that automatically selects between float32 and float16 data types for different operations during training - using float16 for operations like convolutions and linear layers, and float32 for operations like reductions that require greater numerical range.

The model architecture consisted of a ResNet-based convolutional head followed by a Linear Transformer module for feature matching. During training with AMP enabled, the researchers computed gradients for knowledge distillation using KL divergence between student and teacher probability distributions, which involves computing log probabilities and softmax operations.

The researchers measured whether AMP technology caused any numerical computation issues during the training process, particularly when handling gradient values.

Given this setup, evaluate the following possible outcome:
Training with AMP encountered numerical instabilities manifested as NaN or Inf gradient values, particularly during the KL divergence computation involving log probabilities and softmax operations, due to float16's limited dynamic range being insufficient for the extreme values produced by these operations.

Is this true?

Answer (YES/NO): NO